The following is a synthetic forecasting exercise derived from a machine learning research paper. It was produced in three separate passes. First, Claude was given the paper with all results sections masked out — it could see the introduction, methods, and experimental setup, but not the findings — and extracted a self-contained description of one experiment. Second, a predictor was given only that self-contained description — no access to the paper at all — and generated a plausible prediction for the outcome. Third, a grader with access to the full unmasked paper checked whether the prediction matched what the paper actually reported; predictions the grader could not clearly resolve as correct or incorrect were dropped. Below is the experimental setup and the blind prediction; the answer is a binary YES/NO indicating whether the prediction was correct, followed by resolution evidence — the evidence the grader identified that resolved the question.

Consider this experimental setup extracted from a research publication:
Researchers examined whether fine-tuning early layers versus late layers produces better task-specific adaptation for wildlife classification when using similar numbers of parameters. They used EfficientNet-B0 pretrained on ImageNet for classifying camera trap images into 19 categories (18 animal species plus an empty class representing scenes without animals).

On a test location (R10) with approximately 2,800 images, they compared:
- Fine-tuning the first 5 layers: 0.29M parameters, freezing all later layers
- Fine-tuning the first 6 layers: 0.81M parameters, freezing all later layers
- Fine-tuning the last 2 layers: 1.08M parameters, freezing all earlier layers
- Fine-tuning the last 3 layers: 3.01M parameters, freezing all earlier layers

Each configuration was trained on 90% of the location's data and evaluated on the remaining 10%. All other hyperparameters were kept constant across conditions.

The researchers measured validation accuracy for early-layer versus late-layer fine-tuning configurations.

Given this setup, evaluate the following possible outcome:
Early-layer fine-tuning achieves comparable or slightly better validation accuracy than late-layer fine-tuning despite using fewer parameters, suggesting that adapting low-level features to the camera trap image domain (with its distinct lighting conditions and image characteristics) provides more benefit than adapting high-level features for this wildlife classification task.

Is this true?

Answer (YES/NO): NO